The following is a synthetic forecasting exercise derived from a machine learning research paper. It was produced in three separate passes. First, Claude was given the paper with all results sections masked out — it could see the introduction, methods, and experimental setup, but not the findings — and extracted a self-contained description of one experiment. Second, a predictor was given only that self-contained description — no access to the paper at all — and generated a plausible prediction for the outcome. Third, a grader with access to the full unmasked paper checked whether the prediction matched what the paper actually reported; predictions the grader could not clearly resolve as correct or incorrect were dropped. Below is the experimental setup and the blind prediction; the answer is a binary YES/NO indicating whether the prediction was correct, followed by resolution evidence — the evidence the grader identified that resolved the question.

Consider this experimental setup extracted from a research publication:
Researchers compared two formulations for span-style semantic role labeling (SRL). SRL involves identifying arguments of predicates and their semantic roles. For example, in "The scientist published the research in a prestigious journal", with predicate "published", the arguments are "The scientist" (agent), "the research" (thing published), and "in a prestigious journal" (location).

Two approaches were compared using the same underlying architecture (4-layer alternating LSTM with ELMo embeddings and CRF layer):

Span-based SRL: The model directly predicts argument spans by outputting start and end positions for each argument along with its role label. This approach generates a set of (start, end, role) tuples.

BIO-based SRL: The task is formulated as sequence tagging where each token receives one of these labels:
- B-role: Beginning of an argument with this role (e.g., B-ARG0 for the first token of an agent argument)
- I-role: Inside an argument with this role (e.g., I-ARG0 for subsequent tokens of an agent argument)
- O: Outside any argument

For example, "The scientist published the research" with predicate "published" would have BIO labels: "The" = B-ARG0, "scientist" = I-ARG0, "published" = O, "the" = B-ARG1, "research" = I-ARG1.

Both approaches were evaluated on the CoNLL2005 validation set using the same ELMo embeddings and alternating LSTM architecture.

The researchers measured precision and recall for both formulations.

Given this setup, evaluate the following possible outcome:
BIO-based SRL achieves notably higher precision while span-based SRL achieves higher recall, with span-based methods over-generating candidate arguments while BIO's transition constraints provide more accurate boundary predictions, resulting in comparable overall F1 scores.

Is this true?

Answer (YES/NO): NO